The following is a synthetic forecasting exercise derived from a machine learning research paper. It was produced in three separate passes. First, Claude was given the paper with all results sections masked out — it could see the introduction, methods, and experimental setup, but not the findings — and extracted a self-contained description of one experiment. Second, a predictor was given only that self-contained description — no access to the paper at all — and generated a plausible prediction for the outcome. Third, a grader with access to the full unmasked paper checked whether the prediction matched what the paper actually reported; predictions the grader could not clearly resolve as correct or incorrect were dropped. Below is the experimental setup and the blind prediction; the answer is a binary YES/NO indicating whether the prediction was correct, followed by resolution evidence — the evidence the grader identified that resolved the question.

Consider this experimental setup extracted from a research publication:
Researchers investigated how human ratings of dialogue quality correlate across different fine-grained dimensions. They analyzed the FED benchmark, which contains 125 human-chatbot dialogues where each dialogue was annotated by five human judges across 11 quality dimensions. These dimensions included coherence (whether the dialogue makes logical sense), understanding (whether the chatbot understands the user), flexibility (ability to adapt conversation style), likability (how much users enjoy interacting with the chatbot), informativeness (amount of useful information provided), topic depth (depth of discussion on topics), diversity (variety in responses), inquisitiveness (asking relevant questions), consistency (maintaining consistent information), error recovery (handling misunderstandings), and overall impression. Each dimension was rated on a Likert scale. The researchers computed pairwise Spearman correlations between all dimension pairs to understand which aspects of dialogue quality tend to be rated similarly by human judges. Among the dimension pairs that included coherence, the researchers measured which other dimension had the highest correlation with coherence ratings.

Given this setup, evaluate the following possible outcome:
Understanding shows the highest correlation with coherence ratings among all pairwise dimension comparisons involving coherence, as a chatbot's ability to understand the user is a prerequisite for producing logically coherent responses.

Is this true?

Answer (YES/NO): YES